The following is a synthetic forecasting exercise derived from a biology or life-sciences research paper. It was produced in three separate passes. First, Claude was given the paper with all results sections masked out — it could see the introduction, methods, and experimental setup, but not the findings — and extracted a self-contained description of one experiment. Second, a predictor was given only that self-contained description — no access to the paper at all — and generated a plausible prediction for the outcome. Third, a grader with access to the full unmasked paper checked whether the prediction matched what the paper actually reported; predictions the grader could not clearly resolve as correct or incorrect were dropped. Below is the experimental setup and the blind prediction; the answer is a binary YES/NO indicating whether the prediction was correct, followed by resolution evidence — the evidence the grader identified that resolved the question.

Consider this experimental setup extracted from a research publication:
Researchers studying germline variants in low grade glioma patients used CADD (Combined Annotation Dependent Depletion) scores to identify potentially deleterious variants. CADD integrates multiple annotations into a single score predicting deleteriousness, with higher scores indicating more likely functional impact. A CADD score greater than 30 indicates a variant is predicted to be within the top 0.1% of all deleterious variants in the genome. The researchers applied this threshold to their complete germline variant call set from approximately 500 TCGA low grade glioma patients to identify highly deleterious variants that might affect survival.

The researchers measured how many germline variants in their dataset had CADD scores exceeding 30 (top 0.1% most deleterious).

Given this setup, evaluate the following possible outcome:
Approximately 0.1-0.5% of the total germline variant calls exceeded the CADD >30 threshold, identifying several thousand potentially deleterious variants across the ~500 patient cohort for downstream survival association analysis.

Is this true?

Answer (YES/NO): NO